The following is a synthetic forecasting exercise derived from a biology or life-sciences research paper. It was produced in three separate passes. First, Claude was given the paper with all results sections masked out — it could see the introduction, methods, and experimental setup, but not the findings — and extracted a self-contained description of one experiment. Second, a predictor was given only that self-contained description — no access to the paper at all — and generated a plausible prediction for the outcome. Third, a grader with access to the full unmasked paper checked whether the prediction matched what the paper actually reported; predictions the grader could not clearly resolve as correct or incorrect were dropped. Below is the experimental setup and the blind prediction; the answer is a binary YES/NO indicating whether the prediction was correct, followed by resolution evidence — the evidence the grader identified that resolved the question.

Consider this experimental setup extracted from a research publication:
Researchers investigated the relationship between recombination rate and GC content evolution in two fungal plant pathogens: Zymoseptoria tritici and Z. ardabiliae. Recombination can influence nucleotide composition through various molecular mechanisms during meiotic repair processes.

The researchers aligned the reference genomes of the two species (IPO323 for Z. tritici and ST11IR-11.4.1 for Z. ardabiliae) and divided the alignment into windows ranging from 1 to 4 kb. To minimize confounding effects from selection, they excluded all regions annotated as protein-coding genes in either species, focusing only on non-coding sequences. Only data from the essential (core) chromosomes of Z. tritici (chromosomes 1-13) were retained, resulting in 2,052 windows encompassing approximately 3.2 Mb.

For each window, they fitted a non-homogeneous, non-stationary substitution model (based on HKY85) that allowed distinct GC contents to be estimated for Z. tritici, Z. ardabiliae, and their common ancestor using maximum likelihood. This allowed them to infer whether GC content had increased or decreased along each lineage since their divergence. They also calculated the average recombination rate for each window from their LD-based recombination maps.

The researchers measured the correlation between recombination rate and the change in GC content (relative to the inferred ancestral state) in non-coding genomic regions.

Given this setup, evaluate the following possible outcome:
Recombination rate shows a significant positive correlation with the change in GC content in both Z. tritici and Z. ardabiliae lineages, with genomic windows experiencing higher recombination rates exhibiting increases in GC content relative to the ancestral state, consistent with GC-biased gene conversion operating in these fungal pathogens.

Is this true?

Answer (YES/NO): NO